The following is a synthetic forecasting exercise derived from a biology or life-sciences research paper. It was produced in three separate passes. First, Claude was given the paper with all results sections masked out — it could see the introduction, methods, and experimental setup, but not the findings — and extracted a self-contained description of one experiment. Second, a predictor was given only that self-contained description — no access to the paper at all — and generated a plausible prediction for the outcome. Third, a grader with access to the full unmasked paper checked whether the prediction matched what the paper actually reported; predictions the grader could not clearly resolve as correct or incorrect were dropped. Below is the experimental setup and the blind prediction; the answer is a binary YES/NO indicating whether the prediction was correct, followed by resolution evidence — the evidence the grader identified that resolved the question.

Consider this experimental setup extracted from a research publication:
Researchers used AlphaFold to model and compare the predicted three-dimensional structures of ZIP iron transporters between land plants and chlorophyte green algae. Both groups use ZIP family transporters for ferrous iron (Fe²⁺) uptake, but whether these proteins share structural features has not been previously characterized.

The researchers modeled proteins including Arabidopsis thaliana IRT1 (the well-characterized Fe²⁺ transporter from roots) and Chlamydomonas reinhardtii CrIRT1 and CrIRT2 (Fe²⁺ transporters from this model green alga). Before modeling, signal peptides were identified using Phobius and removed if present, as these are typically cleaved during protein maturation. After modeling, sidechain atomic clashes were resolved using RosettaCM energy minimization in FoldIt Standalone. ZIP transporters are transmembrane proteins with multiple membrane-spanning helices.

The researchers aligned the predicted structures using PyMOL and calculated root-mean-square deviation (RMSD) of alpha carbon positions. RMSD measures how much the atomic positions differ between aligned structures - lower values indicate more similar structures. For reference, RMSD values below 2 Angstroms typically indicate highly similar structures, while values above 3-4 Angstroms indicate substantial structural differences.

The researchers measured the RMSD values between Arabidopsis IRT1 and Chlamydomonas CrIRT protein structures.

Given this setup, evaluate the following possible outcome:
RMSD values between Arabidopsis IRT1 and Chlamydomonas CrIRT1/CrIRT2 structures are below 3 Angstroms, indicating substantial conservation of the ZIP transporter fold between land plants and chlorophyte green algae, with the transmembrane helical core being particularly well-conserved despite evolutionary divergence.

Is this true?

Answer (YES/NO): NO